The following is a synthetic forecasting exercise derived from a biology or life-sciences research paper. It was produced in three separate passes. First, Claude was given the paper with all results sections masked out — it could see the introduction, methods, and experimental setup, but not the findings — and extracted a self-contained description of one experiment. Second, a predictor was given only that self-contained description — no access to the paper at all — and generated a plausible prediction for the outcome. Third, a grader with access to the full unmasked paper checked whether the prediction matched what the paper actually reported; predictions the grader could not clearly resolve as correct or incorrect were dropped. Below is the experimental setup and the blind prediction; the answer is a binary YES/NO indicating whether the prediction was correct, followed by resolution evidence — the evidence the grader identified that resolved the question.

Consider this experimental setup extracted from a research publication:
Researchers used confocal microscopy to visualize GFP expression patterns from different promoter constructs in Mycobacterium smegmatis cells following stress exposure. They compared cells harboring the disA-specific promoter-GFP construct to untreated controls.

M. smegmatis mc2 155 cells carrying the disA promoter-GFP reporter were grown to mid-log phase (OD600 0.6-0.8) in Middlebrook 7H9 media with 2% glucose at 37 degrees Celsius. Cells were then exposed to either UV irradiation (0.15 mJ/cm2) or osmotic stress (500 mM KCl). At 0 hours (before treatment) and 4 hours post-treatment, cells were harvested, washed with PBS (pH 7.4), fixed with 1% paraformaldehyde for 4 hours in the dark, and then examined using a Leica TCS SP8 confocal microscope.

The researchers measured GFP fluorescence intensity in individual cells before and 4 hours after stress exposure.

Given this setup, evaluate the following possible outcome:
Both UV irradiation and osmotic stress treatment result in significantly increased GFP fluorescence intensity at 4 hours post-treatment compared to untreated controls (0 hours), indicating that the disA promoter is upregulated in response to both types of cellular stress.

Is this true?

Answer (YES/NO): NO